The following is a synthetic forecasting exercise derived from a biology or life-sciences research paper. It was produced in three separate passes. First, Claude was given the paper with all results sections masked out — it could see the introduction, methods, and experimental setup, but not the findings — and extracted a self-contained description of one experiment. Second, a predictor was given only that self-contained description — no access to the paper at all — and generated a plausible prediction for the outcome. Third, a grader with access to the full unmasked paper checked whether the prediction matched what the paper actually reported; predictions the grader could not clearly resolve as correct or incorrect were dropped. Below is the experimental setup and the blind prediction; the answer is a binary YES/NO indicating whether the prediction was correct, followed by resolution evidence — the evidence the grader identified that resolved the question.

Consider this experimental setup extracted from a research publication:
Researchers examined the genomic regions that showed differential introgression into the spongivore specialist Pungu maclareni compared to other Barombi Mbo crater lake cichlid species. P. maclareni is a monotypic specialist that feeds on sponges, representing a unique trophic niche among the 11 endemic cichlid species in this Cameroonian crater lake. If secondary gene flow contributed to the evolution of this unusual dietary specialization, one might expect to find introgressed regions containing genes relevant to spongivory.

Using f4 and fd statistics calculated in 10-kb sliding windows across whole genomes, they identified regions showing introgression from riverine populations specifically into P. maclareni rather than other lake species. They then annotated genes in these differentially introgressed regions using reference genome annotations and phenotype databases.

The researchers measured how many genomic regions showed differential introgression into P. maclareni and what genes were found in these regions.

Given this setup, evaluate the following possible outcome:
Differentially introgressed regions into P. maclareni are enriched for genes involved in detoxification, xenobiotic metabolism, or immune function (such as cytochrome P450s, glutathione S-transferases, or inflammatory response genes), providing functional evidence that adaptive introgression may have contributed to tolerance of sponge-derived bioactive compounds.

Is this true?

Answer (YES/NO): NO